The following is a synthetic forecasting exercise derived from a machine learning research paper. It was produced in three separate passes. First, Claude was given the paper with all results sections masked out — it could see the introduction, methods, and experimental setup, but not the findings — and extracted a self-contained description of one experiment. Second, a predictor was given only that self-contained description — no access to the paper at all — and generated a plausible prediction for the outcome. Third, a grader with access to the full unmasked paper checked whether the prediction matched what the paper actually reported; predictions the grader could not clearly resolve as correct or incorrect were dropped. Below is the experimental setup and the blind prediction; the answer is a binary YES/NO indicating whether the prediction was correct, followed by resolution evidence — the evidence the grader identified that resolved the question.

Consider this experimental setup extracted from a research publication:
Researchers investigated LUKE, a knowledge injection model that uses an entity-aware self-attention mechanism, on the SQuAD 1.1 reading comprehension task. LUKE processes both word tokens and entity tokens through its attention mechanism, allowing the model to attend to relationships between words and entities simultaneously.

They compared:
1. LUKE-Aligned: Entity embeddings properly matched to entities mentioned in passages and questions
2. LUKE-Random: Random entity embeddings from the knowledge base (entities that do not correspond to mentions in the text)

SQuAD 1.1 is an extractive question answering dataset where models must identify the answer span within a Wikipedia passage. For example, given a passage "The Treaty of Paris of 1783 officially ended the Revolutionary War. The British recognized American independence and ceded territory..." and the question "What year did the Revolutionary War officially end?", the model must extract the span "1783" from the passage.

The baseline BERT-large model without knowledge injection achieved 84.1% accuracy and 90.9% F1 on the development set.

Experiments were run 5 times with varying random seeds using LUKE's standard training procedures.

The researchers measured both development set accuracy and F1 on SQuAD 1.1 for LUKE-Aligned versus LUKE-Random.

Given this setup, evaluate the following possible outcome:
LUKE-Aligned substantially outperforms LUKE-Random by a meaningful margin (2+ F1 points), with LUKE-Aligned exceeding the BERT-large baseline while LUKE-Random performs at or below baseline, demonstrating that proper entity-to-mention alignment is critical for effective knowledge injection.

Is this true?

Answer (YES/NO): NO